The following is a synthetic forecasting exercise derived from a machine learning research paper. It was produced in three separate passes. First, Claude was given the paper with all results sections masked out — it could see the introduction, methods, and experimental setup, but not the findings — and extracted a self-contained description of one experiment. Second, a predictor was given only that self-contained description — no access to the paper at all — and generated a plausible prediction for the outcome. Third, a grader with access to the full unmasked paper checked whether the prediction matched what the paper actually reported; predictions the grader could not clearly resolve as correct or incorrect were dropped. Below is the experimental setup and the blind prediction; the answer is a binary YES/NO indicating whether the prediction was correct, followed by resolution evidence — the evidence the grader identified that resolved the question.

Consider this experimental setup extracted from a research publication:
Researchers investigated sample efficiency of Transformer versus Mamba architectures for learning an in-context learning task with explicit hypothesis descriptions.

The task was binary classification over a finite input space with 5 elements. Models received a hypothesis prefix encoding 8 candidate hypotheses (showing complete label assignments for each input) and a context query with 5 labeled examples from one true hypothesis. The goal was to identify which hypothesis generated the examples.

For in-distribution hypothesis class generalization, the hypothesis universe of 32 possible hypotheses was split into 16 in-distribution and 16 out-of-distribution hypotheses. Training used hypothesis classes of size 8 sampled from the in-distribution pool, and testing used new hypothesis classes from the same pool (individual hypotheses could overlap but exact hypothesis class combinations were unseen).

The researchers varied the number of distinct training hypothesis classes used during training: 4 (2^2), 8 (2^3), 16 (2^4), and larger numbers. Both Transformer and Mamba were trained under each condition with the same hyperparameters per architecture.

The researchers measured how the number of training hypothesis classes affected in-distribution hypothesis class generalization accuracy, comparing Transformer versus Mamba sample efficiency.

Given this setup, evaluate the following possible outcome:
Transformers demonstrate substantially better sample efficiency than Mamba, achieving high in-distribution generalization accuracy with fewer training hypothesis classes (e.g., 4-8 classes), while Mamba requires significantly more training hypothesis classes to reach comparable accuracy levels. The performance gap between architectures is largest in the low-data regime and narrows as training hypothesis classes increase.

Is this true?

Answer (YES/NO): NO